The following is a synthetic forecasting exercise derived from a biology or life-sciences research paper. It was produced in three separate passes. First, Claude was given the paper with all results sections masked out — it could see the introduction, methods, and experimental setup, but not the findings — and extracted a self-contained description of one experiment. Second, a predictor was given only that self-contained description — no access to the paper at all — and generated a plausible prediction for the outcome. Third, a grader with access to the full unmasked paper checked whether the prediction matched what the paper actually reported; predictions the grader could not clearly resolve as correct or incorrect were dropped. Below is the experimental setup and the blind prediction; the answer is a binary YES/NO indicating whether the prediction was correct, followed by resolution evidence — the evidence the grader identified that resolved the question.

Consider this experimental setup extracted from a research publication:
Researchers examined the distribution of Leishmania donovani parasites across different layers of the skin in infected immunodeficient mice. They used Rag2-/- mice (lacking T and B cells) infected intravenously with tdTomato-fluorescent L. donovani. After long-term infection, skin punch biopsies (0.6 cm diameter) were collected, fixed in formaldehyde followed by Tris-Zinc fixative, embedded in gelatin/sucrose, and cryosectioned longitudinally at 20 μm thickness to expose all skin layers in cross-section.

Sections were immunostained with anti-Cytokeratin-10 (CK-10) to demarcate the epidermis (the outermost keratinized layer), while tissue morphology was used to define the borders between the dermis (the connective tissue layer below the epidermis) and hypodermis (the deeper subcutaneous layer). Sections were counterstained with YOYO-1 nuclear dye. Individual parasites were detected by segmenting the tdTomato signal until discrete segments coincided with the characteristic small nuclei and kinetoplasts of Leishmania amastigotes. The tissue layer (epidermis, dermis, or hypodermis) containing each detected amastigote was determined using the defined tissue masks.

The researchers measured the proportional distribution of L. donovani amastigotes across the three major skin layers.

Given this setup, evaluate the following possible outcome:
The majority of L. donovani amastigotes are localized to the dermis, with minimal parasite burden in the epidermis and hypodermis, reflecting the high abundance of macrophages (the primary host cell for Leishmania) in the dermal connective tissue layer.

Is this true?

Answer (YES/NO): YES